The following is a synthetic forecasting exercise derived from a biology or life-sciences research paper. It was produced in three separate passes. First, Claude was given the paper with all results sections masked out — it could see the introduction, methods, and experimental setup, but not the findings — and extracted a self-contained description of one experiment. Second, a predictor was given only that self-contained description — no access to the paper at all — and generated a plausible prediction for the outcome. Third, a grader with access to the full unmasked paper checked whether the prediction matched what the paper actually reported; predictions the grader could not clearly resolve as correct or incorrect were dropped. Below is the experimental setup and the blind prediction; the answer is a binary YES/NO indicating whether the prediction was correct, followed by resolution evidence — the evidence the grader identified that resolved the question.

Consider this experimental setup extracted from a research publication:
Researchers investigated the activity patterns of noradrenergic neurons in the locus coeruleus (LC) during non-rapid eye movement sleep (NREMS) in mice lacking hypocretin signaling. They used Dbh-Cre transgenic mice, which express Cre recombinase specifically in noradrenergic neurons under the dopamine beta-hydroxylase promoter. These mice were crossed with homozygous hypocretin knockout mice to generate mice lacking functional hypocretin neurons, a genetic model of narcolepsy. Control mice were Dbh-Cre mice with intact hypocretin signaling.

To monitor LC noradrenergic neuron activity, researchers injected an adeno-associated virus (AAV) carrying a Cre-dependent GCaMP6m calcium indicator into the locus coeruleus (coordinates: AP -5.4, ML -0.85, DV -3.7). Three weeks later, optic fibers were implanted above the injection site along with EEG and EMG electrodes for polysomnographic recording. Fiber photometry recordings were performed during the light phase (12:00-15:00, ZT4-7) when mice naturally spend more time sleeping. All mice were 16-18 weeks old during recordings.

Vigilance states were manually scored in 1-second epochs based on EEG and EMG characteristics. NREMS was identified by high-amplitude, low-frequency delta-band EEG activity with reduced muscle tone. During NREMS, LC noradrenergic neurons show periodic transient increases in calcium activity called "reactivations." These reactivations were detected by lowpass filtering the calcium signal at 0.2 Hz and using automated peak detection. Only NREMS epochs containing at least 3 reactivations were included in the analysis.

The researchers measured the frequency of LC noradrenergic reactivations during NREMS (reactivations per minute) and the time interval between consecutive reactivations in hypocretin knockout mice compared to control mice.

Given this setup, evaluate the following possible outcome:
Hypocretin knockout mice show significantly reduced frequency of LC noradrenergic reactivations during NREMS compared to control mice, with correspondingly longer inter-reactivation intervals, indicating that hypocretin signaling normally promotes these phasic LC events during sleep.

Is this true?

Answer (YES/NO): NO